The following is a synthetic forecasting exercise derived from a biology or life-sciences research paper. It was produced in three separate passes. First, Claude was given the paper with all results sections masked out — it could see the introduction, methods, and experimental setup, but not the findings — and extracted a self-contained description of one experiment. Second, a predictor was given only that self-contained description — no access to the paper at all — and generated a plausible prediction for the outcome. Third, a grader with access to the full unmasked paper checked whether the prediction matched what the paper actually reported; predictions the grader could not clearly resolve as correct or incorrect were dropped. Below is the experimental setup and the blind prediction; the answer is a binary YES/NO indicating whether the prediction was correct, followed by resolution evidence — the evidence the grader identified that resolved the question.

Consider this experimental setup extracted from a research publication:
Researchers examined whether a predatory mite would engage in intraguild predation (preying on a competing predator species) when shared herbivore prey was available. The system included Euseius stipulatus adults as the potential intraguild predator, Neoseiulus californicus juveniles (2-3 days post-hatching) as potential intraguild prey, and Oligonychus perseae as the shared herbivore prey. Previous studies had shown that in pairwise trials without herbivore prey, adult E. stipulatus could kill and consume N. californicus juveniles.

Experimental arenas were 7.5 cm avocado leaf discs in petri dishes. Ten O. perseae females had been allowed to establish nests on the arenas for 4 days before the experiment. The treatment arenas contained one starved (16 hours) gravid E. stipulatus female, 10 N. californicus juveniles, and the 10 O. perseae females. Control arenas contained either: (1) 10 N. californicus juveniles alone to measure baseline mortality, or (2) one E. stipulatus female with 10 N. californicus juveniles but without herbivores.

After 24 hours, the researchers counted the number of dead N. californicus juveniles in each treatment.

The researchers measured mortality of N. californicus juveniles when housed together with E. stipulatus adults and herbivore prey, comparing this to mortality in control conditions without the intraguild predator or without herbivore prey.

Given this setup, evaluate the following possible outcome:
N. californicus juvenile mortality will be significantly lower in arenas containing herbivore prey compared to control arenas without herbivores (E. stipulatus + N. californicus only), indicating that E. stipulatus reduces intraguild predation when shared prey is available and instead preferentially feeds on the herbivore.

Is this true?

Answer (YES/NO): NO